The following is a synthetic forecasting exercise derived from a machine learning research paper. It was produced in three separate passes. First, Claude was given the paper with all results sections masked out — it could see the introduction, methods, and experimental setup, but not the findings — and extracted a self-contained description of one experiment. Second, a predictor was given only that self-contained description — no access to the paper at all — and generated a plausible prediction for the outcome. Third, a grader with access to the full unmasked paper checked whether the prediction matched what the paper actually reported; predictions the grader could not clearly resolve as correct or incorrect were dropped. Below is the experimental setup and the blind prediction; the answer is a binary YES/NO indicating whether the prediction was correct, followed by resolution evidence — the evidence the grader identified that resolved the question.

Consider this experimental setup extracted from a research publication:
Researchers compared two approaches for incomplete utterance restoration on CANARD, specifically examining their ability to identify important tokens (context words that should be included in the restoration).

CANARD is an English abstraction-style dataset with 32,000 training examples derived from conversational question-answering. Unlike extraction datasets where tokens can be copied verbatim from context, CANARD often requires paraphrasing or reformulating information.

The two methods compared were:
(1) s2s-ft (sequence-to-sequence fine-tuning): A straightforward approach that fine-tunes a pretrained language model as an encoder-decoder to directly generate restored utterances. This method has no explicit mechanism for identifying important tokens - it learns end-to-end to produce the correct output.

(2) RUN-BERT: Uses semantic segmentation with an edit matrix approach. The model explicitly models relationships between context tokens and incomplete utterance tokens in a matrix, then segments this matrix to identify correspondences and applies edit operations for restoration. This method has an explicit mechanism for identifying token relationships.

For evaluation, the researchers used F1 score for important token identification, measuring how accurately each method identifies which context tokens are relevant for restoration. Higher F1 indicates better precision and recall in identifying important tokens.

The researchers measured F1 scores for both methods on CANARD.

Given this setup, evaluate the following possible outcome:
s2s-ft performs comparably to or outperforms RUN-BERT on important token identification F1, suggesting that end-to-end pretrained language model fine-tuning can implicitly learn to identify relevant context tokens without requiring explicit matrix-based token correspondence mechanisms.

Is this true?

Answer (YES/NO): YES